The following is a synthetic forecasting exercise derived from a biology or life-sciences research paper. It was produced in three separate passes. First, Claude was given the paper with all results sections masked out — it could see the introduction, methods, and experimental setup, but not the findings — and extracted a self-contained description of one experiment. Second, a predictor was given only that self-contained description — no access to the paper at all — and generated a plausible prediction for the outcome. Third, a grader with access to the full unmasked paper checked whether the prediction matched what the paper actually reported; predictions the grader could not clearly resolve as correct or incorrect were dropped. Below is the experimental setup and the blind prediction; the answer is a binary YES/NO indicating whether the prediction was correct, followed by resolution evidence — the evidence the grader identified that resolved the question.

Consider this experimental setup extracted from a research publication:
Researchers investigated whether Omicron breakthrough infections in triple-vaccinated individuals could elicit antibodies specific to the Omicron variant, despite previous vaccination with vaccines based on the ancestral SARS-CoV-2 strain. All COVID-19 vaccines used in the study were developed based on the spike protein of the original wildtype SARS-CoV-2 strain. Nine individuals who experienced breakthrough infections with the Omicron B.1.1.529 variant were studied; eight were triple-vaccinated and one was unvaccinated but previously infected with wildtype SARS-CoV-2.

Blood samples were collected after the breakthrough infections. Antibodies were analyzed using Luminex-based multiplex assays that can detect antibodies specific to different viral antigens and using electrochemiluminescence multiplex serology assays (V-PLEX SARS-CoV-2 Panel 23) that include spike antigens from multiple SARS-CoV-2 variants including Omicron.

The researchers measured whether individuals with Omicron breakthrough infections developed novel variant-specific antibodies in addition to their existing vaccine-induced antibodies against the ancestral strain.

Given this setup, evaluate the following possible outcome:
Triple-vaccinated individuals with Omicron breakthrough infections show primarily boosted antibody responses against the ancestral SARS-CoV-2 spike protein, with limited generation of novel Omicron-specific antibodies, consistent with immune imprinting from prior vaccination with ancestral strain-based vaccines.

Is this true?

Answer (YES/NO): NO